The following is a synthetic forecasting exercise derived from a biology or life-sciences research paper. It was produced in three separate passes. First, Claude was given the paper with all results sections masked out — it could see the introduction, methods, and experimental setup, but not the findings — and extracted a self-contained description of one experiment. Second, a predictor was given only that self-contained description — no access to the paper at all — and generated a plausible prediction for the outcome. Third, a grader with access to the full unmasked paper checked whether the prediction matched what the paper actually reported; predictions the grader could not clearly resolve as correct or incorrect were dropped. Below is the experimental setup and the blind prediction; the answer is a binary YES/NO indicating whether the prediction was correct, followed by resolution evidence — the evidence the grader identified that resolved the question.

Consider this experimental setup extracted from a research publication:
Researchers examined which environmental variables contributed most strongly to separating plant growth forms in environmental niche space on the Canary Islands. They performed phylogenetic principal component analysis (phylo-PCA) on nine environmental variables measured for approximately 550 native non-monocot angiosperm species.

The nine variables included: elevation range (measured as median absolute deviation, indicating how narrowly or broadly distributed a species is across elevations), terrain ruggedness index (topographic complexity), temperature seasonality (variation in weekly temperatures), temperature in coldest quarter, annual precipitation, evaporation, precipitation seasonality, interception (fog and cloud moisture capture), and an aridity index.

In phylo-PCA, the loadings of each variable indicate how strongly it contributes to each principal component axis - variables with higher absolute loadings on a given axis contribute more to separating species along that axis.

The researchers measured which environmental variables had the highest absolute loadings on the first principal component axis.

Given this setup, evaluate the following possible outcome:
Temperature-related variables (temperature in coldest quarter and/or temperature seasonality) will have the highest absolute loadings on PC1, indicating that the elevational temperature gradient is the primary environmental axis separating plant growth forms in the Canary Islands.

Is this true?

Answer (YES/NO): NO